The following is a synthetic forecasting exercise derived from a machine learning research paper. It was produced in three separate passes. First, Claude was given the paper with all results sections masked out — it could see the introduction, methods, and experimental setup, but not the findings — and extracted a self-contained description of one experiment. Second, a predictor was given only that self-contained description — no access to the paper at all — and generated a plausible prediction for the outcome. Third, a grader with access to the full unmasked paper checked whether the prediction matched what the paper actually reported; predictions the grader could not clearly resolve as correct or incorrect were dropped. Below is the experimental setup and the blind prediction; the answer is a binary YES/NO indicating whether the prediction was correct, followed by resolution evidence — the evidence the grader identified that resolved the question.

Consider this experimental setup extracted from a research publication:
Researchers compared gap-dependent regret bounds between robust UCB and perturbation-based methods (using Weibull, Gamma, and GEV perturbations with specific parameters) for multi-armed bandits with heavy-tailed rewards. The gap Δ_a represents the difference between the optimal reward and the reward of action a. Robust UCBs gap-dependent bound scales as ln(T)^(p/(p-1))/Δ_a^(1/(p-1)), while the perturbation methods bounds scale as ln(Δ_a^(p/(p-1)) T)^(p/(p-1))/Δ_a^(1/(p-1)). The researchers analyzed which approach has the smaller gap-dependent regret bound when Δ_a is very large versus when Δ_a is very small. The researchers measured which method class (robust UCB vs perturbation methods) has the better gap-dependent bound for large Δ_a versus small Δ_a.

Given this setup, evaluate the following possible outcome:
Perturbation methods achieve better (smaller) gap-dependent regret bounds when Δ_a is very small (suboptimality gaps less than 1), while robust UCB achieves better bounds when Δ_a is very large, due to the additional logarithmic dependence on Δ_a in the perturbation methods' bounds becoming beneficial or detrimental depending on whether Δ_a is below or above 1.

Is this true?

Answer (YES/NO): YES